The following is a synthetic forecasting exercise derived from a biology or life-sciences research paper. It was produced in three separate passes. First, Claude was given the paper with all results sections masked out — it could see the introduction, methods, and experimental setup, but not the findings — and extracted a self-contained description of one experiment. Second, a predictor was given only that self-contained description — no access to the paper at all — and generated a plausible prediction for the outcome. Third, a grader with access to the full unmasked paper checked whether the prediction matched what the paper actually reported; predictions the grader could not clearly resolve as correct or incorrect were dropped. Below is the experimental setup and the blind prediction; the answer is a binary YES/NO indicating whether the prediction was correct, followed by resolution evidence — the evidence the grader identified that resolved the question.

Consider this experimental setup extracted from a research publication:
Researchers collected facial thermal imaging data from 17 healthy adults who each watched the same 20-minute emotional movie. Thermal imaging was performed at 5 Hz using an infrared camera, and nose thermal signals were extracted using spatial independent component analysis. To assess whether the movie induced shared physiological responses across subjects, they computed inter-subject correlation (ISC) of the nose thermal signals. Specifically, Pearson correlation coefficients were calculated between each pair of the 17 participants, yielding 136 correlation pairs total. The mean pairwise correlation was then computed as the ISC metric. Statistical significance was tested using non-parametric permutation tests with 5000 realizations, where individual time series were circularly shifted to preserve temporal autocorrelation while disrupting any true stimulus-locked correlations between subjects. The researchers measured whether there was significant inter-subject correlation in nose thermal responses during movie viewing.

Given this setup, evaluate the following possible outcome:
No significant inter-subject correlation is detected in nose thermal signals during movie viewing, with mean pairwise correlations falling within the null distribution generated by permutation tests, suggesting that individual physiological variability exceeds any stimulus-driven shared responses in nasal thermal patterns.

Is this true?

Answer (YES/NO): NO